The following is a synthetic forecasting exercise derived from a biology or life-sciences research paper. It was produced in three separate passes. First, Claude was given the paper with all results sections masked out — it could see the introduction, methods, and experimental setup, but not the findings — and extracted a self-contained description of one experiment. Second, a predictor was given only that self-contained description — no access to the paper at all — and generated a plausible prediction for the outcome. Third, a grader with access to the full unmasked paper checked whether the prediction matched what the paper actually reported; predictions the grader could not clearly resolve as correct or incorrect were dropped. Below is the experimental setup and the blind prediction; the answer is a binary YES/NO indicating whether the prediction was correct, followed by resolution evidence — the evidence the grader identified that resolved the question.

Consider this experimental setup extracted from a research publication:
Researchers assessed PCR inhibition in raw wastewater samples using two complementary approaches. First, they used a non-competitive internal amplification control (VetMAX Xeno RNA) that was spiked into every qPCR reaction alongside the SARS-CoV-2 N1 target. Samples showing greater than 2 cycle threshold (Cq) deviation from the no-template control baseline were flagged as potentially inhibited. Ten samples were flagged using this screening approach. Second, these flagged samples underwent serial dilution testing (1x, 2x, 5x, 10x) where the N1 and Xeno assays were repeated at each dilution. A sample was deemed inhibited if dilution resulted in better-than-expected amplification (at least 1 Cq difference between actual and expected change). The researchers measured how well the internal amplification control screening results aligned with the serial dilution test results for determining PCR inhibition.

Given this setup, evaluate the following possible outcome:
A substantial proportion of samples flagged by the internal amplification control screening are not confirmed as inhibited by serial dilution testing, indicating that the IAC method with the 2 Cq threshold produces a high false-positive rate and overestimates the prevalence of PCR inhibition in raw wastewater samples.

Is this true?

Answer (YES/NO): YES